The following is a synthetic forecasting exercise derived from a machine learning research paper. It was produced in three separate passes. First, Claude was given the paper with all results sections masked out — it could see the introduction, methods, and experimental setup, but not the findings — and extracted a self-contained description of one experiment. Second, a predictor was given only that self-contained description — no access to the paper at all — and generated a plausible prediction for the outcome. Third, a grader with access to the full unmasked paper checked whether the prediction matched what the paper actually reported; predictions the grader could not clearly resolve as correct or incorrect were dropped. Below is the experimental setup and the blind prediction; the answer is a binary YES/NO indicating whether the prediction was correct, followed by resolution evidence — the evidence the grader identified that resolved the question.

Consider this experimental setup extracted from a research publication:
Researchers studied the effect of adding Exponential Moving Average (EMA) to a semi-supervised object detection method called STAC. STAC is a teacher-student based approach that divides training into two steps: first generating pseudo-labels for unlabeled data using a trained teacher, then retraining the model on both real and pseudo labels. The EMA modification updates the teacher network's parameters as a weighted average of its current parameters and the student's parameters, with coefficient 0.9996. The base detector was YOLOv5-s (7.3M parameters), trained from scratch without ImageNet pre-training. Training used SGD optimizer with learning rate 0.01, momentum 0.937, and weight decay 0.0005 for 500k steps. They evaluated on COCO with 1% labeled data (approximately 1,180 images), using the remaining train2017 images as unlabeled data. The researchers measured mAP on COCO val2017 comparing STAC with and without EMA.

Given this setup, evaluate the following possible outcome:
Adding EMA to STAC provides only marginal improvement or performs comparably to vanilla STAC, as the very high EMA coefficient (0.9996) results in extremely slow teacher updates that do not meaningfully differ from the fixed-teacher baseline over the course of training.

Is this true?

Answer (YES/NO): NO